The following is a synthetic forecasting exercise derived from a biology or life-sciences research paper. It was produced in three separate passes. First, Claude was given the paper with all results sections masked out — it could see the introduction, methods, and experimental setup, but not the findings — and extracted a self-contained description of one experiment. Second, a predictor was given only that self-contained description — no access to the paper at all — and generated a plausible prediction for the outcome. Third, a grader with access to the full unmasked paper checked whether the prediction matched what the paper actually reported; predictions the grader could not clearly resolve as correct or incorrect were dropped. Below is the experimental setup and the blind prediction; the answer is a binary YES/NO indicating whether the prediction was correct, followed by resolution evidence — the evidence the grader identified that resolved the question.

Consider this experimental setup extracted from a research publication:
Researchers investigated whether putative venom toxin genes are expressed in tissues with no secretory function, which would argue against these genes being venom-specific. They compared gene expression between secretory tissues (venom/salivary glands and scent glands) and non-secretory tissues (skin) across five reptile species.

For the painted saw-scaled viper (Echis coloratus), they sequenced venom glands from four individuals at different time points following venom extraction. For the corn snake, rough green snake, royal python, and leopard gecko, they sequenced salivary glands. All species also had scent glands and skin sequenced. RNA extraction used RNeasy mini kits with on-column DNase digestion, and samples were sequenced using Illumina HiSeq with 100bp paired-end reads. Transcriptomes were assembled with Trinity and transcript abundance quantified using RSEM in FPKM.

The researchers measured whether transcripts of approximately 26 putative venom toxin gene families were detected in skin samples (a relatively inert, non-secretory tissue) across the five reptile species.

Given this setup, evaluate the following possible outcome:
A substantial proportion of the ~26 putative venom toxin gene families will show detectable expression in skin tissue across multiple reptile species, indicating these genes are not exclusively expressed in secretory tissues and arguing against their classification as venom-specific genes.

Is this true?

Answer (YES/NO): YES